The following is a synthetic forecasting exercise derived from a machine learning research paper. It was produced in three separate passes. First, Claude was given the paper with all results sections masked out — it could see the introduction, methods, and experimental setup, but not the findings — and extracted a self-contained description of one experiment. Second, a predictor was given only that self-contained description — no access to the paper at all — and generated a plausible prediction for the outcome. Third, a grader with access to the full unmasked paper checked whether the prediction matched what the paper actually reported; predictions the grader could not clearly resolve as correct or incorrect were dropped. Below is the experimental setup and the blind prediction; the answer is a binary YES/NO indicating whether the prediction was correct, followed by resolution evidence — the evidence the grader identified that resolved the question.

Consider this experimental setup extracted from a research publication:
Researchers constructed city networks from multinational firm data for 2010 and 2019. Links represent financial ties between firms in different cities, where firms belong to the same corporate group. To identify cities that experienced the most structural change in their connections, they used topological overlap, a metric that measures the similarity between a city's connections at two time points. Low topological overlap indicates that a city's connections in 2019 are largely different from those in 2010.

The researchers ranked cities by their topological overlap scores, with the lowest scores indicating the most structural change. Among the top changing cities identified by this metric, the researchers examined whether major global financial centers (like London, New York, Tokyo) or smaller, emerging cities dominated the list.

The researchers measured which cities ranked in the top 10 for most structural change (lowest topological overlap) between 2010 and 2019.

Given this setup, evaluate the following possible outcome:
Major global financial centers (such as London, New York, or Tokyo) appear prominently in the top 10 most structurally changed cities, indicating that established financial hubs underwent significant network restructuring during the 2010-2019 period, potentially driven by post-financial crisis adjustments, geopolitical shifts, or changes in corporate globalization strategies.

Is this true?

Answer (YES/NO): NO